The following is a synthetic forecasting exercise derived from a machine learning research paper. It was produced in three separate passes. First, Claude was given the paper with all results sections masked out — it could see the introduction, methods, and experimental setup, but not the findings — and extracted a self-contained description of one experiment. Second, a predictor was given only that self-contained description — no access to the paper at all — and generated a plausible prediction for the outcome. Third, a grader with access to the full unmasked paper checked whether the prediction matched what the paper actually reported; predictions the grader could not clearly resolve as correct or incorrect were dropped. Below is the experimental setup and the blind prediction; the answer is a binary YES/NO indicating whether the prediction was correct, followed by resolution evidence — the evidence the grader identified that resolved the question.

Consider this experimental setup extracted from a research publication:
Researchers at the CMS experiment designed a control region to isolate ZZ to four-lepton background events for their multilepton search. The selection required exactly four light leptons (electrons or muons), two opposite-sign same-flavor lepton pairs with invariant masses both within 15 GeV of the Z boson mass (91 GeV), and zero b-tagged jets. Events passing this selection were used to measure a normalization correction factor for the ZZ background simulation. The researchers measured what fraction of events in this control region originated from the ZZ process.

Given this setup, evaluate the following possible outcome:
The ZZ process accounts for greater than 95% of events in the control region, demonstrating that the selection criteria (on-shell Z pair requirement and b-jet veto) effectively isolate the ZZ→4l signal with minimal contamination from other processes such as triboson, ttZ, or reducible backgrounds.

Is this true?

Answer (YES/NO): YES